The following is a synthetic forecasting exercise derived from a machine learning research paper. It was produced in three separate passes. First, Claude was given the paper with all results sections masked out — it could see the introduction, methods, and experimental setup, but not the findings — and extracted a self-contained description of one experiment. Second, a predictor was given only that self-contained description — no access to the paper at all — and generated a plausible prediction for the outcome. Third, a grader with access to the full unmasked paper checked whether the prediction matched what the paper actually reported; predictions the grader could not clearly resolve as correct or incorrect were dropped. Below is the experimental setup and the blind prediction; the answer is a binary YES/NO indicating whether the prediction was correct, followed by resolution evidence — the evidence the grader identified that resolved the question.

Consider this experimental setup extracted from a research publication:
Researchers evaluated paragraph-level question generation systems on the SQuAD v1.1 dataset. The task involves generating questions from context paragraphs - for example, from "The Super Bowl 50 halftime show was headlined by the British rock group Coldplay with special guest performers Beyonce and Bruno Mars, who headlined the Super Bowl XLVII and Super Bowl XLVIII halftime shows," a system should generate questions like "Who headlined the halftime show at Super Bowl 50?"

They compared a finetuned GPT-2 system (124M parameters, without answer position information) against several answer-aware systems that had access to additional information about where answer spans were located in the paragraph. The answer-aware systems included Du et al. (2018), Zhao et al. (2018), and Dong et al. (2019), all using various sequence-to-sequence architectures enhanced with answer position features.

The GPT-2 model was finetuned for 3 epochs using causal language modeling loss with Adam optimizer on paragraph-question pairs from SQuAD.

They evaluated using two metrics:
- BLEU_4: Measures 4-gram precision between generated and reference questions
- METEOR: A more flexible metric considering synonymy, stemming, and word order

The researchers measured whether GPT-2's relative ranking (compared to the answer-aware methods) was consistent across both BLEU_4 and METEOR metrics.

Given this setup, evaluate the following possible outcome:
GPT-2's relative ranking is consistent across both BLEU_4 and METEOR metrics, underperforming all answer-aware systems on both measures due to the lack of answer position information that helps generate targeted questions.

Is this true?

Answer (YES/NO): NO